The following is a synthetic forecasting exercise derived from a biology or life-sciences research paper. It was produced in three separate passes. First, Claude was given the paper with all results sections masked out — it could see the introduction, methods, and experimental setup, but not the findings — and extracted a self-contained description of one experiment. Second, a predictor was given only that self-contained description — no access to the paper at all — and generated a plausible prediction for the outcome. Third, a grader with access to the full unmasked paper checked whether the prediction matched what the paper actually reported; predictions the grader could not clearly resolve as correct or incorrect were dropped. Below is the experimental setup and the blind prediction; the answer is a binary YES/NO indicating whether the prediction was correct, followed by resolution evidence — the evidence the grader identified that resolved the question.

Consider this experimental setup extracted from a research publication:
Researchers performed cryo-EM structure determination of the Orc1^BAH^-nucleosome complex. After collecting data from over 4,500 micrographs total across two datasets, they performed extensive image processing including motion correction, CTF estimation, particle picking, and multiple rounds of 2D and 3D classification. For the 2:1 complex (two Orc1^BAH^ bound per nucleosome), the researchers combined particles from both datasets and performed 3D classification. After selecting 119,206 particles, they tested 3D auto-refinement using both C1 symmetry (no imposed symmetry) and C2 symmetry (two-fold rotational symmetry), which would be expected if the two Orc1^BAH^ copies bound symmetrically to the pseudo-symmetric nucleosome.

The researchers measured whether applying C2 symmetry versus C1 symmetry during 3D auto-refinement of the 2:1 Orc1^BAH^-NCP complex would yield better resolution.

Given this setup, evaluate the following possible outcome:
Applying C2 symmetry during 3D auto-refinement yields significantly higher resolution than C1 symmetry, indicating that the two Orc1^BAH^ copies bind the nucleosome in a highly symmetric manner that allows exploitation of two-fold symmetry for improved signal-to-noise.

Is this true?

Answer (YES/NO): YES